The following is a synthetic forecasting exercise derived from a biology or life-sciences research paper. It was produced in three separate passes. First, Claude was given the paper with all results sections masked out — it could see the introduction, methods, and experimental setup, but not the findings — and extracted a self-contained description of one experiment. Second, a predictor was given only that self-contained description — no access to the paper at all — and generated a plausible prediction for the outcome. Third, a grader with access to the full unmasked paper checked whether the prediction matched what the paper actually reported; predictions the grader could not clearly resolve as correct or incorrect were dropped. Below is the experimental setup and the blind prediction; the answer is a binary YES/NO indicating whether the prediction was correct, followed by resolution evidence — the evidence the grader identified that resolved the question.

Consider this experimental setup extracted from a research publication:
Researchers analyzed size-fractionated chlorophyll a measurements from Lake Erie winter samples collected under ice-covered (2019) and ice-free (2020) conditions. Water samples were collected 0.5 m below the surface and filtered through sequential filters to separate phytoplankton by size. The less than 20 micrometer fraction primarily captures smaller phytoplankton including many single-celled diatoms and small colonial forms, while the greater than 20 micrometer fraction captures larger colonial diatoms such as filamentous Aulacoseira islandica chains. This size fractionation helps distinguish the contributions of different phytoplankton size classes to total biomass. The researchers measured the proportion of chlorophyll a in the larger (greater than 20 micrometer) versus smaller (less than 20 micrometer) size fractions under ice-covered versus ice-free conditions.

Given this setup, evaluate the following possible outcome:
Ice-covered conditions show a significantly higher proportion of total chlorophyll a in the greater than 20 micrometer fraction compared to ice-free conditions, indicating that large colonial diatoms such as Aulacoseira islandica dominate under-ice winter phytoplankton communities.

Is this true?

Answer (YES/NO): NO